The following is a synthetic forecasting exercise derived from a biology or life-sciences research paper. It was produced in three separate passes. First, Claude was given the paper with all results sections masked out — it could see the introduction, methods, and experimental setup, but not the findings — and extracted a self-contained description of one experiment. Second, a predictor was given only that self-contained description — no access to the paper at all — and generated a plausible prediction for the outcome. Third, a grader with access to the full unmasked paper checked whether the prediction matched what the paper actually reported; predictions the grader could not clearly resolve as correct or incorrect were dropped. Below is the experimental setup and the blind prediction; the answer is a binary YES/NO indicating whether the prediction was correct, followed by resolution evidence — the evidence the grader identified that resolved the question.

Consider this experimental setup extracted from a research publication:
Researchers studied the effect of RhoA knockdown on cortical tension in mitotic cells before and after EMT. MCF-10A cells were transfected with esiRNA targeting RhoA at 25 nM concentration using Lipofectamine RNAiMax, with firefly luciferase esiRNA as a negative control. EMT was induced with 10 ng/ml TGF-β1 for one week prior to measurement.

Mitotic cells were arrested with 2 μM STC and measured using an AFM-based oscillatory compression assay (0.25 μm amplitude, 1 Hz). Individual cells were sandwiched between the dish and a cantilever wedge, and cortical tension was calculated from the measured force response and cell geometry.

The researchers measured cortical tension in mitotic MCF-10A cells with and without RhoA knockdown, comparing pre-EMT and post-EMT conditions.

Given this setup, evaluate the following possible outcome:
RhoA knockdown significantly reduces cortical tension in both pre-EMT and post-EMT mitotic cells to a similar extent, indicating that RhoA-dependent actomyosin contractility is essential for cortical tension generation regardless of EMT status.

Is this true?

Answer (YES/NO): NO